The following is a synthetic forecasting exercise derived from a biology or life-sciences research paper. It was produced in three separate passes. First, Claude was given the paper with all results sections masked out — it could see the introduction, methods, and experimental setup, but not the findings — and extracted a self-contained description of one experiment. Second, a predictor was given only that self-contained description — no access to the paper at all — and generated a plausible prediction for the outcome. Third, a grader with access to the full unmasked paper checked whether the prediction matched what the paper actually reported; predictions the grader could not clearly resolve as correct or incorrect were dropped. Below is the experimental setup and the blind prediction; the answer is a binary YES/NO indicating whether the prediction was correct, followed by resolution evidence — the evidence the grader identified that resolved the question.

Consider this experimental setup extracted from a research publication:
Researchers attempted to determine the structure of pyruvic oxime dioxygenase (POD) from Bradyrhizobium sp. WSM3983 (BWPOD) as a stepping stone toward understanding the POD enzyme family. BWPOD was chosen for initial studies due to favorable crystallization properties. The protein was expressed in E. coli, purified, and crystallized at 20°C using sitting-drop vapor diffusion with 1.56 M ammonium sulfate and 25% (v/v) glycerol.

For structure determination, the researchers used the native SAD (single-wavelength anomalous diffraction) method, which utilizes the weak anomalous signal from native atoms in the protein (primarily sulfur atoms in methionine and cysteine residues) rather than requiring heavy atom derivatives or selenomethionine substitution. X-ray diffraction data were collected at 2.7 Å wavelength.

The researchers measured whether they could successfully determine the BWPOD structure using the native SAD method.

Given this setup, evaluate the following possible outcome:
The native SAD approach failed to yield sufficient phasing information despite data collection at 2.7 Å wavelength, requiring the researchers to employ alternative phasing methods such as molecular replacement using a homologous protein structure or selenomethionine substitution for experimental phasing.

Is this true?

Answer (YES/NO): NO